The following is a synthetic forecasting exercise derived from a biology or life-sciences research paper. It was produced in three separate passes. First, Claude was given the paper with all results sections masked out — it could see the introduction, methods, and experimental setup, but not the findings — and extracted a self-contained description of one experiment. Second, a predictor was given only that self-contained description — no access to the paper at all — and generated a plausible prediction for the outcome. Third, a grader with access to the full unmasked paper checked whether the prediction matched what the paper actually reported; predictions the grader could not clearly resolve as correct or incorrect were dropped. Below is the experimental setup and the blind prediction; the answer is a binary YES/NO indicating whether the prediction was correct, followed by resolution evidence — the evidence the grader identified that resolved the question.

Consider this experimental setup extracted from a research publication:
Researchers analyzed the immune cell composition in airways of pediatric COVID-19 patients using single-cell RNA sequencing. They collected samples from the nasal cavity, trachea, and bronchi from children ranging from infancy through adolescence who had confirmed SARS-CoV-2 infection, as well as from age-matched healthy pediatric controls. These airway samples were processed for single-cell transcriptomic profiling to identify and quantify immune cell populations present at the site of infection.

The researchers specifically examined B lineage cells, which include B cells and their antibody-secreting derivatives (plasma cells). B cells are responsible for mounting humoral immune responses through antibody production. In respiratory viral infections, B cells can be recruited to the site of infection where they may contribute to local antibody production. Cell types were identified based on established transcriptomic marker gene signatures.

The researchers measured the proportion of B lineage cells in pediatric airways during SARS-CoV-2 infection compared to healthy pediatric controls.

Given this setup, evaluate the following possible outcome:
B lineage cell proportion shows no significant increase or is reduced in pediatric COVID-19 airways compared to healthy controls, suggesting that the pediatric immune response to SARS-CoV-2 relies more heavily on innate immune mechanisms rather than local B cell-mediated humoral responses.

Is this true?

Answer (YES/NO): YES